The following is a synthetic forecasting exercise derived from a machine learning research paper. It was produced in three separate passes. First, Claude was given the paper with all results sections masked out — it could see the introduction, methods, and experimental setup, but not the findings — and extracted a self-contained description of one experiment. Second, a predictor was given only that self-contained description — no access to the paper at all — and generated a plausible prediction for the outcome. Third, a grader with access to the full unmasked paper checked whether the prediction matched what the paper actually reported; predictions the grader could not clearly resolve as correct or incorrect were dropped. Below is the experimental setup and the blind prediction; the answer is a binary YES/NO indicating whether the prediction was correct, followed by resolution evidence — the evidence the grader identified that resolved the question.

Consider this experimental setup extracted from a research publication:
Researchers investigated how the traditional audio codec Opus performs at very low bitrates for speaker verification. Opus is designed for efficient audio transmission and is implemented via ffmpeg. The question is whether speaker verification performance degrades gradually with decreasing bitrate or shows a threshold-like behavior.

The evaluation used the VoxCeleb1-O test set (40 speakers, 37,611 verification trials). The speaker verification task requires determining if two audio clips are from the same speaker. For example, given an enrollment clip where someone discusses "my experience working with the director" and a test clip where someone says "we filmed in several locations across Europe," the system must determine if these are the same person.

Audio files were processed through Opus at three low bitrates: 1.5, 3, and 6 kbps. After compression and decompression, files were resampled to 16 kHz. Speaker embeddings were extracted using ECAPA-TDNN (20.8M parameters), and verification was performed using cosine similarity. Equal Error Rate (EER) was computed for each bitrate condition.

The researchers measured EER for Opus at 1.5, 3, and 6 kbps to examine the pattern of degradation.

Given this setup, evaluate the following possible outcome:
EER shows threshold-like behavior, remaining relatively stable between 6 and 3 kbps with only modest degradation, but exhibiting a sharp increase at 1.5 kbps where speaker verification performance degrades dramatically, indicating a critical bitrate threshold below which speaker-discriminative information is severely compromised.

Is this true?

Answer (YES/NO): NO